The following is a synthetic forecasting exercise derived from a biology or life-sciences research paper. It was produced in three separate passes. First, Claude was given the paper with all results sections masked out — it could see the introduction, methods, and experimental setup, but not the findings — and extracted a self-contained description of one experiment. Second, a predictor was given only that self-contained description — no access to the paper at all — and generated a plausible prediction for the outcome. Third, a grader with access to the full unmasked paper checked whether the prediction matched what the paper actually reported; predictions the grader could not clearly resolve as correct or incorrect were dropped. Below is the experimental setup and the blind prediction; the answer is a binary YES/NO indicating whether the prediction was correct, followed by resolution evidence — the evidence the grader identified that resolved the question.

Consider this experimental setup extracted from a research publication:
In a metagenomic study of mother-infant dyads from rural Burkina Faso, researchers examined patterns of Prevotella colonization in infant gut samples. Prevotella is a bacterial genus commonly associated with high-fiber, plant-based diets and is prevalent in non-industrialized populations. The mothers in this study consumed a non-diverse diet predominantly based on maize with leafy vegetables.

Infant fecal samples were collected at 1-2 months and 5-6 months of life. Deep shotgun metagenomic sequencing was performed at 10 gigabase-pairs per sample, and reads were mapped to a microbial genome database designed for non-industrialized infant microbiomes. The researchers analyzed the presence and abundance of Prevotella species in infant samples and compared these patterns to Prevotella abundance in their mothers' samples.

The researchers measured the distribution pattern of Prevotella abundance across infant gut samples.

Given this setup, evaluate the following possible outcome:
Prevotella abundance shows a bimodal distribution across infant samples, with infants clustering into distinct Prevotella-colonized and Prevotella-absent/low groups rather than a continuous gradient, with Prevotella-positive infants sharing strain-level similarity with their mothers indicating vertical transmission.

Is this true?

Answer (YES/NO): YES